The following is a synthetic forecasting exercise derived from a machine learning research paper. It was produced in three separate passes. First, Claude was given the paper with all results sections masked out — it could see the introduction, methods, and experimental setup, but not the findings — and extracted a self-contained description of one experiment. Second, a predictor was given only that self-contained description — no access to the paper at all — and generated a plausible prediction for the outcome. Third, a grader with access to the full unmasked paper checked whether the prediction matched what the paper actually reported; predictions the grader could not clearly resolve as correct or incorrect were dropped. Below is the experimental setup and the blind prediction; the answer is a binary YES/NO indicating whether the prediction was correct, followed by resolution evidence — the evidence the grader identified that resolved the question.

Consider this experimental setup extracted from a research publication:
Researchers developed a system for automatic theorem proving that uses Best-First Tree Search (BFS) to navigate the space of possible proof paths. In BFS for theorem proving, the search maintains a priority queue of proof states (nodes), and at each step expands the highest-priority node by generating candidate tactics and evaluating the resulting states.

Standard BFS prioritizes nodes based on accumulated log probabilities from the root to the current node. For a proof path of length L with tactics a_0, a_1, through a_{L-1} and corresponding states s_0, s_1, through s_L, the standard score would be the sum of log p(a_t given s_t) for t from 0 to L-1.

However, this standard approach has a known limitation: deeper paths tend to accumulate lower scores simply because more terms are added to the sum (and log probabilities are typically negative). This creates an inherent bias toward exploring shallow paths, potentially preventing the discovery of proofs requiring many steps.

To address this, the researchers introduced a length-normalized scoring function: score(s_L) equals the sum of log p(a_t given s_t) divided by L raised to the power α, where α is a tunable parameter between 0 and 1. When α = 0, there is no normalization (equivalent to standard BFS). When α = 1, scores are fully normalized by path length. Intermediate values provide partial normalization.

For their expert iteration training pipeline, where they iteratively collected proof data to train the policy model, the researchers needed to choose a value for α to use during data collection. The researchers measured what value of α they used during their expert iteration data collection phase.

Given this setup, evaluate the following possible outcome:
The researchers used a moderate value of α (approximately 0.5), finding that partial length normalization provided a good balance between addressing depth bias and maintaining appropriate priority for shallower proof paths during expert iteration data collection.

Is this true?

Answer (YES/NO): NO